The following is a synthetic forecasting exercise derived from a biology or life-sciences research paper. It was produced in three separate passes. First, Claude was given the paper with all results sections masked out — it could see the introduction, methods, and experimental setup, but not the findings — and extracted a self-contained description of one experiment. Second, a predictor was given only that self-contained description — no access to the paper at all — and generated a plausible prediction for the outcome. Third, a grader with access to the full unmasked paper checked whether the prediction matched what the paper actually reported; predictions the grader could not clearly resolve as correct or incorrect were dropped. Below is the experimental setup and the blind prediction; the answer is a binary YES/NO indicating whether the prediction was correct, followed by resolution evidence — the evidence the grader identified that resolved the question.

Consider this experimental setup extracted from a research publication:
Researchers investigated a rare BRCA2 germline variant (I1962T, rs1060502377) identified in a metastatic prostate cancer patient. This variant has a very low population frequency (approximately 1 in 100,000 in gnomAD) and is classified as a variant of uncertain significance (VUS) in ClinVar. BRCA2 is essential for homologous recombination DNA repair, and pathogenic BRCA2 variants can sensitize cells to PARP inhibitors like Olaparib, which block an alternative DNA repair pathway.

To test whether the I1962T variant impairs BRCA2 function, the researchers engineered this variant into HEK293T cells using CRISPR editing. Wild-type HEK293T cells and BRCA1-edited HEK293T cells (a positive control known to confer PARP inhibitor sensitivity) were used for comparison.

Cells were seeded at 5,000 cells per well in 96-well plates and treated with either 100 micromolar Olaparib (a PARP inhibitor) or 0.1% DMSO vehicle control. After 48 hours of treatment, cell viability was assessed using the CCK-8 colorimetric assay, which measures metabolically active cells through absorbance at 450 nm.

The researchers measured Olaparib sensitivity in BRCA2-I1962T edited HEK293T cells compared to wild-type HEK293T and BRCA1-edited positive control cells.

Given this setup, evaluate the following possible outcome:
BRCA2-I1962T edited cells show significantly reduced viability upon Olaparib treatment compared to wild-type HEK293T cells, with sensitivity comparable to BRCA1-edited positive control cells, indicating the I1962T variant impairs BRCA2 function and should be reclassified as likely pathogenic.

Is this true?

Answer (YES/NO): NO